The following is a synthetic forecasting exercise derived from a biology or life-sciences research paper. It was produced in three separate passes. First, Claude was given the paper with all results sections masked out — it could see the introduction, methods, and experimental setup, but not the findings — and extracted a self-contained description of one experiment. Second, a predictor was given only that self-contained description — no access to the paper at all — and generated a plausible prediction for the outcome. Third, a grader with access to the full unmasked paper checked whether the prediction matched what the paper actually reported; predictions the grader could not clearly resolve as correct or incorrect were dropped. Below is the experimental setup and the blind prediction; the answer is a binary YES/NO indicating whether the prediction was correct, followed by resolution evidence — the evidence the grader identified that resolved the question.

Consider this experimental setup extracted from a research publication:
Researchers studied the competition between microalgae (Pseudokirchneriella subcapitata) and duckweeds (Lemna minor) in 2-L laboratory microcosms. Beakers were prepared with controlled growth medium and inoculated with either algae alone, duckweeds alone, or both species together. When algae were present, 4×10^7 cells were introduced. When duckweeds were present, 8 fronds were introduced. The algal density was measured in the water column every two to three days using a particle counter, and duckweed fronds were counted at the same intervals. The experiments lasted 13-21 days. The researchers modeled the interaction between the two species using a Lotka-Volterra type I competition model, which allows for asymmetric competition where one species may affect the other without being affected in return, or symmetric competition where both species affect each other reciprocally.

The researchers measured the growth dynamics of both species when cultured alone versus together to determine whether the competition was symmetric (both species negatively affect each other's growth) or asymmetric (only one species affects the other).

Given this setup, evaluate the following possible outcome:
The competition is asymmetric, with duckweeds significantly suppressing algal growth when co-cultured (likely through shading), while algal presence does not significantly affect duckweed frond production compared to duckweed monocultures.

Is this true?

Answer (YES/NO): NO